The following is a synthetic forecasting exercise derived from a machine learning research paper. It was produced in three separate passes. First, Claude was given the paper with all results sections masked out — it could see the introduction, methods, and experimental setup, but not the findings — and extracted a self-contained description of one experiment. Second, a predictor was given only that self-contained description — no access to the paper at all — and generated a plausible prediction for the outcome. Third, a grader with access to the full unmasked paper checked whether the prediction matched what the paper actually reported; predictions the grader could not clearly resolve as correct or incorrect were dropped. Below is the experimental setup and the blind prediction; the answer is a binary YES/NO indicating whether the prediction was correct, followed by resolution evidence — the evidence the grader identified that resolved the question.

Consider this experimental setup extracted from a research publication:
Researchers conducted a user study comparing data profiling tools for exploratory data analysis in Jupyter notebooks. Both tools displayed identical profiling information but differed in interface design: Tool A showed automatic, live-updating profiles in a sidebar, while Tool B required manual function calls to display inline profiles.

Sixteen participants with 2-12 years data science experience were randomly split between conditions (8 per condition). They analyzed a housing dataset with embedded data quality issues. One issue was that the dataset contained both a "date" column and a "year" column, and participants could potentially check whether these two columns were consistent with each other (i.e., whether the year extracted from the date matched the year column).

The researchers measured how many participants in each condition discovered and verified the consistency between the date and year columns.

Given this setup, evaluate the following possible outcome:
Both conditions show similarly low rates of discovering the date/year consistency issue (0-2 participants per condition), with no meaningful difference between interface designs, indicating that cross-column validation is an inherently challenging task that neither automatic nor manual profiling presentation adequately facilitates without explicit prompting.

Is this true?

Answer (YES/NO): NO